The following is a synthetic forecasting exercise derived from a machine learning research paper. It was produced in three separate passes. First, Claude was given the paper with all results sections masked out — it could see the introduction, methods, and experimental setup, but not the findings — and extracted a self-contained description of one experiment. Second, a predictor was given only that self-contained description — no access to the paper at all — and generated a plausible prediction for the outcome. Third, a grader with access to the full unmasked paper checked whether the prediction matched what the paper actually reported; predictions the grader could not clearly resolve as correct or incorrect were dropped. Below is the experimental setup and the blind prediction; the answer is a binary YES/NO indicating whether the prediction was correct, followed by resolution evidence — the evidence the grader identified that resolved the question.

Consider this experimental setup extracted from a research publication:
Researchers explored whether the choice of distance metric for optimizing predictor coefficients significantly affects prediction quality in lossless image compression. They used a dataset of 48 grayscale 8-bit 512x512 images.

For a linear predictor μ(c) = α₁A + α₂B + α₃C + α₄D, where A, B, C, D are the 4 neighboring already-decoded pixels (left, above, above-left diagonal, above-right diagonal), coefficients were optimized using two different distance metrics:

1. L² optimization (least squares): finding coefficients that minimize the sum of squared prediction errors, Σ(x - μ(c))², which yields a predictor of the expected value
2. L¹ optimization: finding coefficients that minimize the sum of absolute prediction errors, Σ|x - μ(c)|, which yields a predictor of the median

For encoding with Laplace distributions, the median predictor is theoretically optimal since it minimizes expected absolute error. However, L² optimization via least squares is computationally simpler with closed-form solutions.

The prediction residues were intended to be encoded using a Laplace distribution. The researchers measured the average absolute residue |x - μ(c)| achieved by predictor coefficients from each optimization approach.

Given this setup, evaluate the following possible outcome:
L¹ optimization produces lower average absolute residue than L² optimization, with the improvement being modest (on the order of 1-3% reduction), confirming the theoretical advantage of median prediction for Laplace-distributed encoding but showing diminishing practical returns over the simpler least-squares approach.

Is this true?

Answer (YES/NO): NO